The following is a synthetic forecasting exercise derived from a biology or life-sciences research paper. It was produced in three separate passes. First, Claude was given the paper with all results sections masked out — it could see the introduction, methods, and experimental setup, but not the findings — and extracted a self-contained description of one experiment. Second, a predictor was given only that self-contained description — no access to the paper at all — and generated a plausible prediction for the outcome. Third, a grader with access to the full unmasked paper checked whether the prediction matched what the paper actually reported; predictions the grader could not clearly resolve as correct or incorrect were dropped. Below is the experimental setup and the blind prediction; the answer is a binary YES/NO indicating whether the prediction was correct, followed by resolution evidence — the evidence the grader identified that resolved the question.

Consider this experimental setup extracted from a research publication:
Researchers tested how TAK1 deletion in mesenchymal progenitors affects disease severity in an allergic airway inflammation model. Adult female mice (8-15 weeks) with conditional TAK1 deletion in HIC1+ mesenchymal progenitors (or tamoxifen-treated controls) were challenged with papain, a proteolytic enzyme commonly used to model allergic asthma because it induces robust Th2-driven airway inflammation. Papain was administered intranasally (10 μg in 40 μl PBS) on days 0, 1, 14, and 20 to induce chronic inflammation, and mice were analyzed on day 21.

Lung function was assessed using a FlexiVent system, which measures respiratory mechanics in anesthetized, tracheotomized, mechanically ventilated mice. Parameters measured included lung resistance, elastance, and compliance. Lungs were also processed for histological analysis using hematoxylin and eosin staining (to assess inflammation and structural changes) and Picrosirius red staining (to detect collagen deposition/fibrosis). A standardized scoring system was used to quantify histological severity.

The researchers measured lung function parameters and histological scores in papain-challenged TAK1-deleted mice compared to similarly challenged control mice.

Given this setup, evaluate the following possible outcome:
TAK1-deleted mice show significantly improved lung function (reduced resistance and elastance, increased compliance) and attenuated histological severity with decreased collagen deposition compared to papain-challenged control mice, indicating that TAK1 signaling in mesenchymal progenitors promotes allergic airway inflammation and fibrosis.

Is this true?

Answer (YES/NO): NO